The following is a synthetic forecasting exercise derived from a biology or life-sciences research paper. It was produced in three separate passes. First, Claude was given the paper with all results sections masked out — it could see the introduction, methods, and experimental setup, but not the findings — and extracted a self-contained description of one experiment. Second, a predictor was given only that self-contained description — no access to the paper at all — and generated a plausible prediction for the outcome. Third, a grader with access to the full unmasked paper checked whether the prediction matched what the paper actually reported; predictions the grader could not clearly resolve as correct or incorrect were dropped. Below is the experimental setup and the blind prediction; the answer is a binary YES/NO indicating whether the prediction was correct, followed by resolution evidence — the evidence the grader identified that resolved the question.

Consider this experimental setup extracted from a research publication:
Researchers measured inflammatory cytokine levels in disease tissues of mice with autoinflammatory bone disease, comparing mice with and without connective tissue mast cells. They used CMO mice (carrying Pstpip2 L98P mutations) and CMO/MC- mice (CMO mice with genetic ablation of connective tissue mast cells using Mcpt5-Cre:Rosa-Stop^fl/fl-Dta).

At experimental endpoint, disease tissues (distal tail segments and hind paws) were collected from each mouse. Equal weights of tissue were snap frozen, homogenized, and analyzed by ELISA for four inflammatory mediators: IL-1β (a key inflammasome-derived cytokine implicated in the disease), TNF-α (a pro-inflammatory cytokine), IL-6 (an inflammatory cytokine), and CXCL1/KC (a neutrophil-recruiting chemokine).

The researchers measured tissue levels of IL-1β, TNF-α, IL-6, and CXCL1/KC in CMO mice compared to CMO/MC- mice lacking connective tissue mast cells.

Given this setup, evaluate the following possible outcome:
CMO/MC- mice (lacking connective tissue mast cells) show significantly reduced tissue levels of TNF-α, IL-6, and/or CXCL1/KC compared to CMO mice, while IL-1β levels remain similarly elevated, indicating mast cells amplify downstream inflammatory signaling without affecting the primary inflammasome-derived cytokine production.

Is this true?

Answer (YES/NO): NO